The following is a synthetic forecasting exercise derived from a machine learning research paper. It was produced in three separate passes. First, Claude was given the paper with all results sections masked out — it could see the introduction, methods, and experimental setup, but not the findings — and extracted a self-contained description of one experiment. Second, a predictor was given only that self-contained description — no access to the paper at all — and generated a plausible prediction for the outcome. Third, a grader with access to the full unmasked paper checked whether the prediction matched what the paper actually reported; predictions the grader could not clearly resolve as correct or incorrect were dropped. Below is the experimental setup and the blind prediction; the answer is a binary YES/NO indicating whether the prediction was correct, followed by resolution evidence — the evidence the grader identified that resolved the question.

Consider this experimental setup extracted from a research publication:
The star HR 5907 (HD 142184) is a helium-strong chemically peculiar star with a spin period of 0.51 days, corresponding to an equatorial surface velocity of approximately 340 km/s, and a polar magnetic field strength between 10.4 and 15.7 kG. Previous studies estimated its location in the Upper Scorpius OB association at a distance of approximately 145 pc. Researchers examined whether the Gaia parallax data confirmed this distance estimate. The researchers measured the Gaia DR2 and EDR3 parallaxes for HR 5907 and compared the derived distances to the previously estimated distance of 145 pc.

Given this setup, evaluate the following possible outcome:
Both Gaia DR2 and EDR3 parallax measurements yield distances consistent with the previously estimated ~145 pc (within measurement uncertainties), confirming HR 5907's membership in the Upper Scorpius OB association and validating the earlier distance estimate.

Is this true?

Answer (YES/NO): YES